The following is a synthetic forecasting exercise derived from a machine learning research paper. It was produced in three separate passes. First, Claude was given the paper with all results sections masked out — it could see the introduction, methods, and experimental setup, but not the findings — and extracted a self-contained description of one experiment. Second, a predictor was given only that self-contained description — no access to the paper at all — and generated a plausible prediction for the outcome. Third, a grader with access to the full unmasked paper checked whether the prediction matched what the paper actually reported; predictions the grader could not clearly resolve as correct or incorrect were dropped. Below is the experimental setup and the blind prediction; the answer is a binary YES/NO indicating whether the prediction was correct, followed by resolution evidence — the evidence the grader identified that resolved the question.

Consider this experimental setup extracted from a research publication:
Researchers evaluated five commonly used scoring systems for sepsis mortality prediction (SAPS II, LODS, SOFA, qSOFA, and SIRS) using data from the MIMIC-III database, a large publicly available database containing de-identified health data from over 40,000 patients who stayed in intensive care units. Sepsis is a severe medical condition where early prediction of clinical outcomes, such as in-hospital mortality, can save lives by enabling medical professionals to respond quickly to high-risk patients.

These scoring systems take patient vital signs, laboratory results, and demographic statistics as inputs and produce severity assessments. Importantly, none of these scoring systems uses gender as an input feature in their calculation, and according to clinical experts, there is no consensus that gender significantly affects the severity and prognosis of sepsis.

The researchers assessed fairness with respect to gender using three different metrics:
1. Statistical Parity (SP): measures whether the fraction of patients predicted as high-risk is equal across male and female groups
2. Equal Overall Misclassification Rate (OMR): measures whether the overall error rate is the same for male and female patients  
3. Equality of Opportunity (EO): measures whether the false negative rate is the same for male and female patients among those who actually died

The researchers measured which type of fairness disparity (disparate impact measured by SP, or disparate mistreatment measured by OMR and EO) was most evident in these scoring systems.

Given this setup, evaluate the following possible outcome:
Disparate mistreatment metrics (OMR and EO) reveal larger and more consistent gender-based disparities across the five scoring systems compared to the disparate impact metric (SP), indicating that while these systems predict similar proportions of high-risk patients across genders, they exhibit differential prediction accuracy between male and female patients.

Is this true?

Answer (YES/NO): NO